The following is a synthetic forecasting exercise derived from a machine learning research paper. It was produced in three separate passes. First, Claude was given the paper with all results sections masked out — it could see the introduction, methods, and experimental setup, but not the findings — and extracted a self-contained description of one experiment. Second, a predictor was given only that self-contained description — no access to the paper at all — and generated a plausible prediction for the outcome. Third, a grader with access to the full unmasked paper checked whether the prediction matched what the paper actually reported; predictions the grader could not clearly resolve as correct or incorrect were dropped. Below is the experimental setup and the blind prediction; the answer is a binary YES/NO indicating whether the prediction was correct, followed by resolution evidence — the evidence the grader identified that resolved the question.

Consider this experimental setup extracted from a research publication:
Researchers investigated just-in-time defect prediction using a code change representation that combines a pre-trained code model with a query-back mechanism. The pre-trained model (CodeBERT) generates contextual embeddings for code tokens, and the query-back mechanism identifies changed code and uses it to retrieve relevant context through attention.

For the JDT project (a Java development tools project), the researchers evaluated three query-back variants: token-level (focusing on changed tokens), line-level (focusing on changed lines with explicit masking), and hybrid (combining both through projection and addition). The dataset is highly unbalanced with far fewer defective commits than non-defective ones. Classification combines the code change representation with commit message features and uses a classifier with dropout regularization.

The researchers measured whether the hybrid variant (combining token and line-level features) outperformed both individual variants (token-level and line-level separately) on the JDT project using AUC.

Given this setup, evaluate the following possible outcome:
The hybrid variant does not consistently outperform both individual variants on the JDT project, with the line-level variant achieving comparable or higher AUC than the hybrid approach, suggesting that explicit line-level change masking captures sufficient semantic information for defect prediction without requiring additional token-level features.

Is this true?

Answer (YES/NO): YES